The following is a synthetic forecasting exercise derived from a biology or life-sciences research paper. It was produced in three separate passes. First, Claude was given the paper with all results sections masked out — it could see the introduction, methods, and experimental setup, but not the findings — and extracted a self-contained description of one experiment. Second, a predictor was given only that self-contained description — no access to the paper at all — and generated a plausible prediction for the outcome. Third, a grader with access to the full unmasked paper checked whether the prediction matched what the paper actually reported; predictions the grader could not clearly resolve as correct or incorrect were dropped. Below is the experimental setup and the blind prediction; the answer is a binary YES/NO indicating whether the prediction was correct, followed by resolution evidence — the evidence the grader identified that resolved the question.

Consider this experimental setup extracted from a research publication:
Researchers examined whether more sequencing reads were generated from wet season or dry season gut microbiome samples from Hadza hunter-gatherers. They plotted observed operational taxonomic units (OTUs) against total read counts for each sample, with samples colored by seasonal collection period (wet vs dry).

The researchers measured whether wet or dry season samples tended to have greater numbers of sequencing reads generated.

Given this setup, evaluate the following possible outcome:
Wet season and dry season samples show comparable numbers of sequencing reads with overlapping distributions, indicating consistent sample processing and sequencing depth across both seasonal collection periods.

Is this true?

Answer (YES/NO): NO